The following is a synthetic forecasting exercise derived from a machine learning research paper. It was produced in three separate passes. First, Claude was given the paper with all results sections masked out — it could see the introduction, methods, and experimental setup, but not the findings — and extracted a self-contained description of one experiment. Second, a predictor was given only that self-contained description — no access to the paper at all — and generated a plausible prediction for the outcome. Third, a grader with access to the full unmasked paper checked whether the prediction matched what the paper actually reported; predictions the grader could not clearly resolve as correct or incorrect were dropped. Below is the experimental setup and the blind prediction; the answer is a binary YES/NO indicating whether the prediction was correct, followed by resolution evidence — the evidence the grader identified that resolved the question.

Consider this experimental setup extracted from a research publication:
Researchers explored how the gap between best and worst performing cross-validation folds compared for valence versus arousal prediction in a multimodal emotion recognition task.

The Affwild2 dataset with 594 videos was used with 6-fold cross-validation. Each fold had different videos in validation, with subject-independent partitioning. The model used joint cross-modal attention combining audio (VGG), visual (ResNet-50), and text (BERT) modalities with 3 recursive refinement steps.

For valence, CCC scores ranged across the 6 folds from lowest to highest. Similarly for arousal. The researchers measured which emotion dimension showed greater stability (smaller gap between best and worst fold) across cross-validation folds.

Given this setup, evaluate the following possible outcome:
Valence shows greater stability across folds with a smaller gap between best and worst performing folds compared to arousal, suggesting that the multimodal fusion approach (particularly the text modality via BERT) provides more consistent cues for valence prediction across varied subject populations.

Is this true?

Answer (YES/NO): NO